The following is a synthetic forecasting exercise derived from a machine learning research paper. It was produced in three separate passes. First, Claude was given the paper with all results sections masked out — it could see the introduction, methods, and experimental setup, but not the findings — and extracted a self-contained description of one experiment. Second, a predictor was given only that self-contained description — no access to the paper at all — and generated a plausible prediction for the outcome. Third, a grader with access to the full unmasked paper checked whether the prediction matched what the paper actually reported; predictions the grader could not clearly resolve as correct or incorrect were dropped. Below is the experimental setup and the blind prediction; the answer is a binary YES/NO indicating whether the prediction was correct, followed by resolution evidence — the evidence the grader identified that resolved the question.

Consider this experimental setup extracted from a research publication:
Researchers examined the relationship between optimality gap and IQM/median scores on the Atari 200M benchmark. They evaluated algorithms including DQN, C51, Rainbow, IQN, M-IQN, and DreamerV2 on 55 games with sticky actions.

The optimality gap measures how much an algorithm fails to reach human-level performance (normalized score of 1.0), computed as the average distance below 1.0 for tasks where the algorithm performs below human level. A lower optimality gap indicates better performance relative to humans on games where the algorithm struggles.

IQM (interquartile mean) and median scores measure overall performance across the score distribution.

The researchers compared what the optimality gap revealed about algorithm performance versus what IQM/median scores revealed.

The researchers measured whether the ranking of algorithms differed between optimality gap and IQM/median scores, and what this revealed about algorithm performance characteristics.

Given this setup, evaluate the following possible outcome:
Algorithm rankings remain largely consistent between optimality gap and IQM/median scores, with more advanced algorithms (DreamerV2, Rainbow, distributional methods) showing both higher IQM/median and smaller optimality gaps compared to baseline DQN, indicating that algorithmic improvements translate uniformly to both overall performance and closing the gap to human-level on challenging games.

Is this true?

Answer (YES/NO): NO